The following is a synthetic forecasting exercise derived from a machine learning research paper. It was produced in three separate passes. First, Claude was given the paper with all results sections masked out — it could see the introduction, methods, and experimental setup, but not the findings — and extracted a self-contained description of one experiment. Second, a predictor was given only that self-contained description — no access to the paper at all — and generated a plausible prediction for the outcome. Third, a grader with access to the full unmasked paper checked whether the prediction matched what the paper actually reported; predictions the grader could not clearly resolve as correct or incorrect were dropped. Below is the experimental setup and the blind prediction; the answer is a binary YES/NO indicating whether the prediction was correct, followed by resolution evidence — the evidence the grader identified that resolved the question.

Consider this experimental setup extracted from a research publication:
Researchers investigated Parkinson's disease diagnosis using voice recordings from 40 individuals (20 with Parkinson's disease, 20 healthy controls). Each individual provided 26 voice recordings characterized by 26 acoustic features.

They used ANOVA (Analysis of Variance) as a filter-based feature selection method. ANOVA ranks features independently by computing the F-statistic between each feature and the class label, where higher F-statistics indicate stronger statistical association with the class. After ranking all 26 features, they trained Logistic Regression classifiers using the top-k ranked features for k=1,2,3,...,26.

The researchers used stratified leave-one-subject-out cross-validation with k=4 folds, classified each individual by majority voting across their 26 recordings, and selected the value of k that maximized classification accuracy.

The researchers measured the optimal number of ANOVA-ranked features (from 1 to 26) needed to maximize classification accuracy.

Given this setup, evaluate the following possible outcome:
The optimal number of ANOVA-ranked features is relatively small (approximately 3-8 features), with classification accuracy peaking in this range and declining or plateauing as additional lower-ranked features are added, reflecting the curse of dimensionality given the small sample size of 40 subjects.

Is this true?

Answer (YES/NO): NO